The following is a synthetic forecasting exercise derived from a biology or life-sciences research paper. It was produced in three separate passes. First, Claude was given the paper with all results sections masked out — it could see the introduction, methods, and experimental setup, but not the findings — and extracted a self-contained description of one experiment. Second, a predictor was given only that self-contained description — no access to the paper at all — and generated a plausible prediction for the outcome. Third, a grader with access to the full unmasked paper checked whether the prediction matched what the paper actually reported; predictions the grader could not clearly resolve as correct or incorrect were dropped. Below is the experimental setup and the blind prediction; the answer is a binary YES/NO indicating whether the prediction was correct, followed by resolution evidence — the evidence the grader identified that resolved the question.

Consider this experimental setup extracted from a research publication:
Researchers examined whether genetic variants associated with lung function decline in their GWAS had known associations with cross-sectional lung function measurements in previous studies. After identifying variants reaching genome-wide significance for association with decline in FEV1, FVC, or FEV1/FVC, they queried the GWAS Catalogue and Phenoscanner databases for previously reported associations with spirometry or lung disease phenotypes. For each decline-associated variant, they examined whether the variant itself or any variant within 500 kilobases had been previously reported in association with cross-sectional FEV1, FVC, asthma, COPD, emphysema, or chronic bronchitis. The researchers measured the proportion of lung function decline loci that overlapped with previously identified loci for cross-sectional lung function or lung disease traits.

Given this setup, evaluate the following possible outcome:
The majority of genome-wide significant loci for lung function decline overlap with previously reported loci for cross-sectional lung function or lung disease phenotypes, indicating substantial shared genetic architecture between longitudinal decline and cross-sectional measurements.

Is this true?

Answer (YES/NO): YES